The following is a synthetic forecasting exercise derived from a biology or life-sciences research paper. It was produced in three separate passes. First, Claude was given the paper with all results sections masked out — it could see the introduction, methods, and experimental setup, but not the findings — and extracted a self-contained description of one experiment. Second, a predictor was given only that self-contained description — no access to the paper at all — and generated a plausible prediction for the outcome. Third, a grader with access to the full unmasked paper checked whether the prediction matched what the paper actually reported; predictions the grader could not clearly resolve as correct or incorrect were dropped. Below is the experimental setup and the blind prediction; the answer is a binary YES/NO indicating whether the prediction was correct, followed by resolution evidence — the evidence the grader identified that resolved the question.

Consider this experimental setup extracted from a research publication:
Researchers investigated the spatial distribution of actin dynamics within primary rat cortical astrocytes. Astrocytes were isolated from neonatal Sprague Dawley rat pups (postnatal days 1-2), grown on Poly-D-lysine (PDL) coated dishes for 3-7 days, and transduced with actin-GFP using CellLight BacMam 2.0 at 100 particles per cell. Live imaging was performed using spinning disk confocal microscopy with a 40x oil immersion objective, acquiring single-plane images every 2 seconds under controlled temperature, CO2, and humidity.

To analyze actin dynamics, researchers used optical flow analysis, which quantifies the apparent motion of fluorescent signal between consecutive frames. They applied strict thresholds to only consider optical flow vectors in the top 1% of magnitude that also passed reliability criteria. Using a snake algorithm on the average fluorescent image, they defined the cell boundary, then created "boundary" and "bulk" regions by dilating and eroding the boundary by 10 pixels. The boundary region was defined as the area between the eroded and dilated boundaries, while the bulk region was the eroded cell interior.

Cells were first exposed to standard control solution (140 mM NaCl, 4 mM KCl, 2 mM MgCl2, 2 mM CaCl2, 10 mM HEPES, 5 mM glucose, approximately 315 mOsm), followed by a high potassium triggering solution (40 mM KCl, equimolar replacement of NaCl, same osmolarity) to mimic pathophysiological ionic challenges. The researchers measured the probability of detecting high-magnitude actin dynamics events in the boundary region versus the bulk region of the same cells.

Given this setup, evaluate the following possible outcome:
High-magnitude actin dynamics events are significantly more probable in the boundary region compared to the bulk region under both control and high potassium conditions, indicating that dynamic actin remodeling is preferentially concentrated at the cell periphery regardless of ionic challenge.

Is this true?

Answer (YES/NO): NO